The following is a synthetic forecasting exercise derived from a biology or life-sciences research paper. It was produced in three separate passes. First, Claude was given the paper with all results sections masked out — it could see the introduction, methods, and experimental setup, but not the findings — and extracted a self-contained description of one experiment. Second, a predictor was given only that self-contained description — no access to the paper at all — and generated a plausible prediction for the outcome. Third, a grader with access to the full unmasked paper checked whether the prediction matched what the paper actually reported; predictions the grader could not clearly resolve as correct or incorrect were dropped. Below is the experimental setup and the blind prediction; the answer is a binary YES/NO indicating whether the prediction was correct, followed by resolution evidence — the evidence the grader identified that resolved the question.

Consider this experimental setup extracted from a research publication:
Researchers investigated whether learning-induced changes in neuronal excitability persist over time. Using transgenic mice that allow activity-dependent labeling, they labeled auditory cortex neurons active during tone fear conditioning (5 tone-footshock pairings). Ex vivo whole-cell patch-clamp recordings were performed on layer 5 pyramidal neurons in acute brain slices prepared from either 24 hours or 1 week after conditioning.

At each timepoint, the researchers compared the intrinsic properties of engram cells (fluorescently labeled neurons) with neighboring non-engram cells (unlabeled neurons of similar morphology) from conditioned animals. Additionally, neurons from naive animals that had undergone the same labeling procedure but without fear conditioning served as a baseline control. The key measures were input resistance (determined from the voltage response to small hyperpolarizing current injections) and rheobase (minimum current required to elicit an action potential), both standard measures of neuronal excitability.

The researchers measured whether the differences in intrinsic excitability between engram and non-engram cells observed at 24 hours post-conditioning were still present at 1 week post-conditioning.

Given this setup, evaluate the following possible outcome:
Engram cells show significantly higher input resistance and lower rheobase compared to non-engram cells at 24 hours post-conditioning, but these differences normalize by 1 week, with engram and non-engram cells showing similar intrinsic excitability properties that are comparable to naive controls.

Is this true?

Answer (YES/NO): NO